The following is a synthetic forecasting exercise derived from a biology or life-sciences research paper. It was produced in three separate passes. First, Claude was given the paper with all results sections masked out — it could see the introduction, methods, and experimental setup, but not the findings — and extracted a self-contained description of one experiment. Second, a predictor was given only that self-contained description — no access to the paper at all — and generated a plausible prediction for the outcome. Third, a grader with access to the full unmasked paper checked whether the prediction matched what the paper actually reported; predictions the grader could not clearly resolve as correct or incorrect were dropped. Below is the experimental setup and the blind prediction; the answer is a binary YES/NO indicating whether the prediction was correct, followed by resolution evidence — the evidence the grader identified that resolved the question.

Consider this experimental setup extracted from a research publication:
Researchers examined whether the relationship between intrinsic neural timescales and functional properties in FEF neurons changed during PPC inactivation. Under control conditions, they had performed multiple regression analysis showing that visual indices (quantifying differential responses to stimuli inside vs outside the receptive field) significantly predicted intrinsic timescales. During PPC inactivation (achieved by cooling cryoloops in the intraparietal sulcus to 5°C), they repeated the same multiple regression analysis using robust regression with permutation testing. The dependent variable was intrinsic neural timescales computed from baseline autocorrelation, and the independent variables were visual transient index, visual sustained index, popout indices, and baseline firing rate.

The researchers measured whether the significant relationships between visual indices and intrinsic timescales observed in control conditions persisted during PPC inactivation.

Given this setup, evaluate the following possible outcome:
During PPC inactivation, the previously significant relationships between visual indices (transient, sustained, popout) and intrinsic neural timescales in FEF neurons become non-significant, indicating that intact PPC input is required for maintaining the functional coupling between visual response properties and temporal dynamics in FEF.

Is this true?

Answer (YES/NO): NO